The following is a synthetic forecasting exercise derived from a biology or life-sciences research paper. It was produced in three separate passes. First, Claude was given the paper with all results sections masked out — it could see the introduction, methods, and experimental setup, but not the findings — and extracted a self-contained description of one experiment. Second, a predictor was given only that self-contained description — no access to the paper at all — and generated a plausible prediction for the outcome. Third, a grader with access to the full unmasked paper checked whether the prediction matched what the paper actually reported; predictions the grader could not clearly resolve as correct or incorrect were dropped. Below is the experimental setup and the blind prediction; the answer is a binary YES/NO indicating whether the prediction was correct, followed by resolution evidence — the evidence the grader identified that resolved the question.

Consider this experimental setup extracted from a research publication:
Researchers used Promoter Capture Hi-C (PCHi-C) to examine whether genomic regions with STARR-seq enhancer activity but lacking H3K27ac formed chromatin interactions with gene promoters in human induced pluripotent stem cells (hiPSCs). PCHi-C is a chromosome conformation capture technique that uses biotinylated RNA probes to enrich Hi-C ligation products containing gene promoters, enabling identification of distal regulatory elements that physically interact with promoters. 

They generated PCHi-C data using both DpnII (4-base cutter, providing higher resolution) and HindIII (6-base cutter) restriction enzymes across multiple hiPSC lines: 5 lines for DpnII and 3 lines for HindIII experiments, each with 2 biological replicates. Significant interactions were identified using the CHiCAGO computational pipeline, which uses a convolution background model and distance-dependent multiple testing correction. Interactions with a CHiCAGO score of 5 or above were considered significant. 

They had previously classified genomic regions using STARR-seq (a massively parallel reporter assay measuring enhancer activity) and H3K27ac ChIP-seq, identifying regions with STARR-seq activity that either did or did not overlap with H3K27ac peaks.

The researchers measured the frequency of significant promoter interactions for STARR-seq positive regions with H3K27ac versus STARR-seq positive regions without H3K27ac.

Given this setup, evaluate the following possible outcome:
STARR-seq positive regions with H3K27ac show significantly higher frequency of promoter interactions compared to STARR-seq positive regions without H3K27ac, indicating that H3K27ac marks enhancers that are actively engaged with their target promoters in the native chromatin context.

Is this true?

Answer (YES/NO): YES